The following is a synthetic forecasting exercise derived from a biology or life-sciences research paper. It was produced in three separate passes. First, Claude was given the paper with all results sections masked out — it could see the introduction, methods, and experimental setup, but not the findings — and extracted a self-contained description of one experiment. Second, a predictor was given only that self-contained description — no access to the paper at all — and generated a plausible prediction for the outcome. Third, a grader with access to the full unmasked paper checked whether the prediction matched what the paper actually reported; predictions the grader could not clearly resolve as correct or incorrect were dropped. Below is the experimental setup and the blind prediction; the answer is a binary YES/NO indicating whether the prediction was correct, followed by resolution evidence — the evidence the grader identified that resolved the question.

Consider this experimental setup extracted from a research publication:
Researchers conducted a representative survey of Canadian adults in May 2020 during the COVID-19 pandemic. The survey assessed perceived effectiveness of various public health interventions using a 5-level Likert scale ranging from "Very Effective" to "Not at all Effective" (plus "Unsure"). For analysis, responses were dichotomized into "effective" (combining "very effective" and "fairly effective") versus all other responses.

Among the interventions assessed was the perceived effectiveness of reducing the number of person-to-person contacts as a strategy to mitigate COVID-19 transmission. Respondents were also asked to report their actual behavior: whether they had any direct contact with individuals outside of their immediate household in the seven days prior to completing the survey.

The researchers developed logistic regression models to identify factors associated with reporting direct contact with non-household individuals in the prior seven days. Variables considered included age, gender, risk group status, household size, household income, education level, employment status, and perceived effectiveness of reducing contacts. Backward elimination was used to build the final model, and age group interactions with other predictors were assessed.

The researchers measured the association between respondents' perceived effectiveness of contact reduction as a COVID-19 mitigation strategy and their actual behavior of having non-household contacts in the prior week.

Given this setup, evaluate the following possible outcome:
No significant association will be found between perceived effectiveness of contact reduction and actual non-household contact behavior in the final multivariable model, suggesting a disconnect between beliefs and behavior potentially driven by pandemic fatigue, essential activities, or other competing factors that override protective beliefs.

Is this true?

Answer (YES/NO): NO